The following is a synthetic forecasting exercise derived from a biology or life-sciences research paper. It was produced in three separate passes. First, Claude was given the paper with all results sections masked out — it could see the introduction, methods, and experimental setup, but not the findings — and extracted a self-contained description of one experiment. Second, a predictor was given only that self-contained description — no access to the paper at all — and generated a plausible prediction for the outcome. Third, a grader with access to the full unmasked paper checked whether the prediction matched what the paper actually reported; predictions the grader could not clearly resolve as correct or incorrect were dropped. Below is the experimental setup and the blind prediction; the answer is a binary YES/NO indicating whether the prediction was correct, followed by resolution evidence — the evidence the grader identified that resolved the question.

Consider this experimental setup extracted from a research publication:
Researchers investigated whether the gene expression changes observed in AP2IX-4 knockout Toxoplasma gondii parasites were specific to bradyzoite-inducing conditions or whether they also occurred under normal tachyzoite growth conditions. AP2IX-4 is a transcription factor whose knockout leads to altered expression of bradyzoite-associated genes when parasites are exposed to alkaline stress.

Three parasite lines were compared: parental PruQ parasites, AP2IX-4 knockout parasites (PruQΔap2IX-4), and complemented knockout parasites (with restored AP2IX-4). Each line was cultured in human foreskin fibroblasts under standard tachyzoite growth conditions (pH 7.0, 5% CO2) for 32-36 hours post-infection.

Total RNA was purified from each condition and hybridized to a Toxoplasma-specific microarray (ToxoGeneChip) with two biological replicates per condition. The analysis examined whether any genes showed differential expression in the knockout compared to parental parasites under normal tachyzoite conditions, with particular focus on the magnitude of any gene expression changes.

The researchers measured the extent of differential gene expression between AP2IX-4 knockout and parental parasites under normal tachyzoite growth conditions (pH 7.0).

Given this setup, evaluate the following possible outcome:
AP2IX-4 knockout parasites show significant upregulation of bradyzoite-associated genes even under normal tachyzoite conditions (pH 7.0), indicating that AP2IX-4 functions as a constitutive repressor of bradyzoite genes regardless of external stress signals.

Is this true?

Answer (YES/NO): NO